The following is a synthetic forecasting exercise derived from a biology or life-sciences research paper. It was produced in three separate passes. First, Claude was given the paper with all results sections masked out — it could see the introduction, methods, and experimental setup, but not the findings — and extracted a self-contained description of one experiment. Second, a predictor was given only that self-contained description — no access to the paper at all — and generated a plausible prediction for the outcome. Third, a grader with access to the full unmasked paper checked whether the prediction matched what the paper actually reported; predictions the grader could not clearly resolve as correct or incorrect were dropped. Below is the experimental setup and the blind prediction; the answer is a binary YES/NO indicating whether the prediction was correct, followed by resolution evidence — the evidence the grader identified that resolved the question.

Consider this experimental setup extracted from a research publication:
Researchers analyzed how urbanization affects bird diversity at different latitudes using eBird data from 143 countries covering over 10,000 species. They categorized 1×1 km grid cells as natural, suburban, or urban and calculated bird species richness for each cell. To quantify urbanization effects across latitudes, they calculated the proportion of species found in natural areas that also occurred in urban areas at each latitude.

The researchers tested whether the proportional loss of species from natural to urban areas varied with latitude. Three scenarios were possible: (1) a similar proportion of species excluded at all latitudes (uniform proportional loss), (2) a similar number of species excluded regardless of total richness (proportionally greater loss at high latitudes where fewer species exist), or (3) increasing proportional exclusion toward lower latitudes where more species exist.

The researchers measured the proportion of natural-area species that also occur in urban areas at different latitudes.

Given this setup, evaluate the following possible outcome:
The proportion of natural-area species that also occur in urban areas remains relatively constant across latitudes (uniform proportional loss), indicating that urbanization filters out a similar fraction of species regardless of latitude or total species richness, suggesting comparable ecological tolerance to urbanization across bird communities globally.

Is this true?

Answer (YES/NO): NO